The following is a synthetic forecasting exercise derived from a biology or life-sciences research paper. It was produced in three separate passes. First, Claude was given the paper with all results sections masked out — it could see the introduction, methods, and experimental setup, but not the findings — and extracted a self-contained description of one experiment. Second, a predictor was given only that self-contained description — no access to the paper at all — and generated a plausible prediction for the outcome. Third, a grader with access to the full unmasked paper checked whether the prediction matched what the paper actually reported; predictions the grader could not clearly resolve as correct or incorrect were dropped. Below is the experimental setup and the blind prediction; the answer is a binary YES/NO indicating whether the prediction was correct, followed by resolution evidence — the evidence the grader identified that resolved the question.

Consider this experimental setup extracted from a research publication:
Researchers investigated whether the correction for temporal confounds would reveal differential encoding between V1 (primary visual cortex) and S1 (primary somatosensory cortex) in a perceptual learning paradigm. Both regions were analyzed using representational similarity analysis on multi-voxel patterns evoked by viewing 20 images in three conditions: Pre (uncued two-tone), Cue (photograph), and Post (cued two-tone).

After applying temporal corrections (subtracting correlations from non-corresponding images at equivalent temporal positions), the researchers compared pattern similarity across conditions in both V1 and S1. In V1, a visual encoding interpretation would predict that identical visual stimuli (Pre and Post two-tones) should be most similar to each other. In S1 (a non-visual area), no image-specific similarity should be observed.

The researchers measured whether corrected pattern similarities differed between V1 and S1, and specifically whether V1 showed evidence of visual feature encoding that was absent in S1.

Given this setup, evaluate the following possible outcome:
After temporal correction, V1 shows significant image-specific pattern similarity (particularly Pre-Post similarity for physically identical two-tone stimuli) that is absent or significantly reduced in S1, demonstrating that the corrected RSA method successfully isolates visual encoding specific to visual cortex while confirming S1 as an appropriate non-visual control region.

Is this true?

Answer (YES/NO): YES